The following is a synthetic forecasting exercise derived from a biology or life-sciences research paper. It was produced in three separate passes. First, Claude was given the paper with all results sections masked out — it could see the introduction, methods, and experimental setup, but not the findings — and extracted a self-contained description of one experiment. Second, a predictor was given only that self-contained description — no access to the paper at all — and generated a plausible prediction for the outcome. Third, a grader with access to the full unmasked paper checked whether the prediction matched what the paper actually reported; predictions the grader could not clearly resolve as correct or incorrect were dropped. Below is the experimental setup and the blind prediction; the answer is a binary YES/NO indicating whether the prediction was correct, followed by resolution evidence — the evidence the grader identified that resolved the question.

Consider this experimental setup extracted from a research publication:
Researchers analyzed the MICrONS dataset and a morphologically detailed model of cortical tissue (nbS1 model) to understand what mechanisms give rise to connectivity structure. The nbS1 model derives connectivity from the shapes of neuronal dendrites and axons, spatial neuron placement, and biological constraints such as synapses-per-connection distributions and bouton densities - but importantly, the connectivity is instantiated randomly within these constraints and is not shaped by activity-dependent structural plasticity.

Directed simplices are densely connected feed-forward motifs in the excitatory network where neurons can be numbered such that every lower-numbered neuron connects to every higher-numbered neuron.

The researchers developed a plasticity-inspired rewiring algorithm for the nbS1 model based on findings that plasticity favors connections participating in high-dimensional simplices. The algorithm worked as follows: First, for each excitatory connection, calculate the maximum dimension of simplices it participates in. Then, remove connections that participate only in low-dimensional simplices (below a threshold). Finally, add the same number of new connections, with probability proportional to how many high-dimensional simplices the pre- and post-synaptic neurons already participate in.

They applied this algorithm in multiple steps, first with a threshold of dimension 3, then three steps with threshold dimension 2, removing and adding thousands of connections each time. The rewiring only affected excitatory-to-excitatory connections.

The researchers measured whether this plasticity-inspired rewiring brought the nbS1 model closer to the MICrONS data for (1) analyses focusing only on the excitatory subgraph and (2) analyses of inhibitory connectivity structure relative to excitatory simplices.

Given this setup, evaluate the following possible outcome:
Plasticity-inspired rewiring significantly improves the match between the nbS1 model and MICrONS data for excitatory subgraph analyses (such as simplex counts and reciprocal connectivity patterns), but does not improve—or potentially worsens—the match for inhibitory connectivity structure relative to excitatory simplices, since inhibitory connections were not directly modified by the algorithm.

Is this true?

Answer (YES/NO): YES